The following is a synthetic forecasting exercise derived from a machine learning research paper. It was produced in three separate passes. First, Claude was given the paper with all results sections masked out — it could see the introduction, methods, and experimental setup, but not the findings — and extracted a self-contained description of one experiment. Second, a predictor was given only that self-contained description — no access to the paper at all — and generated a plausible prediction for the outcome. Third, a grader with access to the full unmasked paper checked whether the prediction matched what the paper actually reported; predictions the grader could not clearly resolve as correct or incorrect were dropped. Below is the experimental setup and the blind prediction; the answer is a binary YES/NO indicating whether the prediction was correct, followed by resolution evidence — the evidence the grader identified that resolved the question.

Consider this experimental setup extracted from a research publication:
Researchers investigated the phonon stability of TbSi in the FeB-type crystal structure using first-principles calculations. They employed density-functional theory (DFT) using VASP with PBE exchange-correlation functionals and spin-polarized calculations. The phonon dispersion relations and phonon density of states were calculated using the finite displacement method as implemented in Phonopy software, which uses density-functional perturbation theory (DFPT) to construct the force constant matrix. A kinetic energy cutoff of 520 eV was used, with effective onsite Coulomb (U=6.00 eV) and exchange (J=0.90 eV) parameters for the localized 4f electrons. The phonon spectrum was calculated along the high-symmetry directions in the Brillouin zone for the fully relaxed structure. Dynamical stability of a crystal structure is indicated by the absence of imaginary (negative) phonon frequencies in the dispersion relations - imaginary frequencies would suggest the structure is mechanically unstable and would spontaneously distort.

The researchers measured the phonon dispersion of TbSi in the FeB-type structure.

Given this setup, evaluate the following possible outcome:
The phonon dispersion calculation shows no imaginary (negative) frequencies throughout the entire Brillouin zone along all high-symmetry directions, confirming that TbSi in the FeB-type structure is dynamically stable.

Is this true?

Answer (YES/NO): YES